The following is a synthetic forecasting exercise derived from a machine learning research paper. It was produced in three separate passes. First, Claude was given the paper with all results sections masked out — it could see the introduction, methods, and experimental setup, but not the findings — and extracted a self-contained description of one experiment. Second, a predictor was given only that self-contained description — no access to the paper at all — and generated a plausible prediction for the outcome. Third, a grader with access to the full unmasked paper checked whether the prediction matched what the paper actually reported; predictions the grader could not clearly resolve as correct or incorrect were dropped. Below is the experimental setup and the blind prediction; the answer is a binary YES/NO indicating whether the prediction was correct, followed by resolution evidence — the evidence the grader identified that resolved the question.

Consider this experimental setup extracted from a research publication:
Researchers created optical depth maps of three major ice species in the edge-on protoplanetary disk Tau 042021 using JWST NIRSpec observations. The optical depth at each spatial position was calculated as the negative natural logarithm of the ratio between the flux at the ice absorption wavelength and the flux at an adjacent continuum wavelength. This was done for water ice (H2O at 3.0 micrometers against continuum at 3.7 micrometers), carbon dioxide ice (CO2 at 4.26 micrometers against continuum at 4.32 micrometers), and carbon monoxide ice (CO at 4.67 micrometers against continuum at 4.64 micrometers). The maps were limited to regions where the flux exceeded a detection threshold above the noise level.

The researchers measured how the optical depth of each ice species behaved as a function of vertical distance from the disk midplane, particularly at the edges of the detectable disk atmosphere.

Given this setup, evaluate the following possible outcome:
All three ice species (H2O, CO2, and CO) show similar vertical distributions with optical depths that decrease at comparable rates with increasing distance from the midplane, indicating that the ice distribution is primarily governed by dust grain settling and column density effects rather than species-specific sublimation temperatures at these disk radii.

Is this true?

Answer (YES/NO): NO